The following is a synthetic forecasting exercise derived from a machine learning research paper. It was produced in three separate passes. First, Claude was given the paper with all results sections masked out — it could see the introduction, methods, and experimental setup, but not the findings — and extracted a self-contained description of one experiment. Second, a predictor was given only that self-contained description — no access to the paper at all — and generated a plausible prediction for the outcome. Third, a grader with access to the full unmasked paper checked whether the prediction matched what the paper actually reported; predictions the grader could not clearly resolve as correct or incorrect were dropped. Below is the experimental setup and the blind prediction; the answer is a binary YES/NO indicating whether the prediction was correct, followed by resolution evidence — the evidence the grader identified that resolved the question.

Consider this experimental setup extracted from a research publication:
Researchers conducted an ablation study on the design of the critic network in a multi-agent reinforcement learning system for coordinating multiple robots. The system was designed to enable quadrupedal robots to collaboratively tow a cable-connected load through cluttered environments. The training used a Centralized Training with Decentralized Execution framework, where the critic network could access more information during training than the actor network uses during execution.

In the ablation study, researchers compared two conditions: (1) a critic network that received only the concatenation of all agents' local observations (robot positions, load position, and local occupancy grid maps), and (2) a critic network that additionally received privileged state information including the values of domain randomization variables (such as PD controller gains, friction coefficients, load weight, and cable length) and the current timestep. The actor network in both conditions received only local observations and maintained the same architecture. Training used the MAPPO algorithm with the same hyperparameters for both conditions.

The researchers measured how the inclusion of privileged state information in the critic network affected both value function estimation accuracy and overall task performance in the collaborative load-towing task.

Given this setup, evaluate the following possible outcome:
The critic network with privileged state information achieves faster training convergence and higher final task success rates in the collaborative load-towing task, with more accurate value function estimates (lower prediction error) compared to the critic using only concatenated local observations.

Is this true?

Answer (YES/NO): NO